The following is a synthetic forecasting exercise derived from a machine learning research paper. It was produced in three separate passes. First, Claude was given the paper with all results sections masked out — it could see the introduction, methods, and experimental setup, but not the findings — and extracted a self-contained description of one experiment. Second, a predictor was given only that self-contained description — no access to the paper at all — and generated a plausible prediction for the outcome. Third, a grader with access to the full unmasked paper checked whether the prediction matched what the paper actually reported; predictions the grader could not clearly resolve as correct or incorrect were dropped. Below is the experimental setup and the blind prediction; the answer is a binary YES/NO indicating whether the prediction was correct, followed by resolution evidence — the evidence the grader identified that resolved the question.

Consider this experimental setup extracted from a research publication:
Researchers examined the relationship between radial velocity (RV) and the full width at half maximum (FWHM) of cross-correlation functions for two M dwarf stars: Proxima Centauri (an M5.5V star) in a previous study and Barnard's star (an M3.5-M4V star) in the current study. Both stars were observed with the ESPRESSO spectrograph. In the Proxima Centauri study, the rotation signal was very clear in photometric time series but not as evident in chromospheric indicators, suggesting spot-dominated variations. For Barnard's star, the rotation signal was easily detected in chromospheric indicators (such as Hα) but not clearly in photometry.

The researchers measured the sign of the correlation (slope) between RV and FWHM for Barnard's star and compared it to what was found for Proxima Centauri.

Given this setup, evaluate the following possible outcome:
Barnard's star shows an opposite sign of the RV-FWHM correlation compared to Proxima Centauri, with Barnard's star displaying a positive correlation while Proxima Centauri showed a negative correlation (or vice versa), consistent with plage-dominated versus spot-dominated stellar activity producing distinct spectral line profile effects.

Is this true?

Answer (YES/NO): NO